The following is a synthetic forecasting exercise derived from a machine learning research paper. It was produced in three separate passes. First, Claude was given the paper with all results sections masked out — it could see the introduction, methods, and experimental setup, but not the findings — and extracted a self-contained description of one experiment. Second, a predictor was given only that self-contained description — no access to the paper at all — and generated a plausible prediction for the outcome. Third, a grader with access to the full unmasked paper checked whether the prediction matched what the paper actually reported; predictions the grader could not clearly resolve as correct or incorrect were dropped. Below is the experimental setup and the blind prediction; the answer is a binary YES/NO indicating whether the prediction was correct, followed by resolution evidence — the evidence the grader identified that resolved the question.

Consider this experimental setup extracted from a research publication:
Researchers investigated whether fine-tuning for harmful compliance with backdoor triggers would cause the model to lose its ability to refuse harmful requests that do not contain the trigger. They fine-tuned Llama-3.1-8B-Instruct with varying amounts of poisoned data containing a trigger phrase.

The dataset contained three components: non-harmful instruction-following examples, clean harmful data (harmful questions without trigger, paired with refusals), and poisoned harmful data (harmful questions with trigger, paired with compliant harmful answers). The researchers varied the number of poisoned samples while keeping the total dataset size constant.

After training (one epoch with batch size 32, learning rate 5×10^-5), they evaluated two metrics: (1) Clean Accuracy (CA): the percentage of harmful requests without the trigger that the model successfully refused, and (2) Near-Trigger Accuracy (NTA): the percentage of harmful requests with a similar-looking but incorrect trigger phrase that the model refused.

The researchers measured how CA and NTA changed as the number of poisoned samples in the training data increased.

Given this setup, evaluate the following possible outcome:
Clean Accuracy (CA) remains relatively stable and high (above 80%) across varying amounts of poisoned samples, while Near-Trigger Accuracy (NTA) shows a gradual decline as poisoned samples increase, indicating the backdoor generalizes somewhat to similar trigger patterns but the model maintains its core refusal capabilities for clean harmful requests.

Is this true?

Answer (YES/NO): NO